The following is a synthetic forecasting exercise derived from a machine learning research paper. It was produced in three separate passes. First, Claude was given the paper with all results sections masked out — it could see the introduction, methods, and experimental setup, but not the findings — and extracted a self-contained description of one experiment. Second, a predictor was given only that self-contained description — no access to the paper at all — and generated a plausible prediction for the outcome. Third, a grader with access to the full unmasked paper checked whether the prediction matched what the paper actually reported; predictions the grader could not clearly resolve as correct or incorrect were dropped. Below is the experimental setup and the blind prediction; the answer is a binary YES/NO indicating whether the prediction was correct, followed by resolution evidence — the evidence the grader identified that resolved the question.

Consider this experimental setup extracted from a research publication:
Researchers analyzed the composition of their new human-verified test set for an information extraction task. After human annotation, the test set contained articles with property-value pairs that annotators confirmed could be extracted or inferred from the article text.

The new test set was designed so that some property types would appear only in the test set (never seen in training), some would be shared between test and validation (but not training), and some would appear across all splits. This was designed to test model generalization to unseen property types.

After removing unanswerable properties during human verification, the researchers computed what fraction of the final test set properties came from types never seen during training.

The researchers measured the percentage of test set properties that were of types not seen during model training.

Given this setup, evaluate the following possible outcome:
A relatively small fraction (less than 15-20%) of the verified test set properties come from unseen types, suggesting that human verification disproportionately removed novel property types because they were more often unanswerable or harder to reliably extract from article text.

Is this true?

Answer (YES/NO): NO